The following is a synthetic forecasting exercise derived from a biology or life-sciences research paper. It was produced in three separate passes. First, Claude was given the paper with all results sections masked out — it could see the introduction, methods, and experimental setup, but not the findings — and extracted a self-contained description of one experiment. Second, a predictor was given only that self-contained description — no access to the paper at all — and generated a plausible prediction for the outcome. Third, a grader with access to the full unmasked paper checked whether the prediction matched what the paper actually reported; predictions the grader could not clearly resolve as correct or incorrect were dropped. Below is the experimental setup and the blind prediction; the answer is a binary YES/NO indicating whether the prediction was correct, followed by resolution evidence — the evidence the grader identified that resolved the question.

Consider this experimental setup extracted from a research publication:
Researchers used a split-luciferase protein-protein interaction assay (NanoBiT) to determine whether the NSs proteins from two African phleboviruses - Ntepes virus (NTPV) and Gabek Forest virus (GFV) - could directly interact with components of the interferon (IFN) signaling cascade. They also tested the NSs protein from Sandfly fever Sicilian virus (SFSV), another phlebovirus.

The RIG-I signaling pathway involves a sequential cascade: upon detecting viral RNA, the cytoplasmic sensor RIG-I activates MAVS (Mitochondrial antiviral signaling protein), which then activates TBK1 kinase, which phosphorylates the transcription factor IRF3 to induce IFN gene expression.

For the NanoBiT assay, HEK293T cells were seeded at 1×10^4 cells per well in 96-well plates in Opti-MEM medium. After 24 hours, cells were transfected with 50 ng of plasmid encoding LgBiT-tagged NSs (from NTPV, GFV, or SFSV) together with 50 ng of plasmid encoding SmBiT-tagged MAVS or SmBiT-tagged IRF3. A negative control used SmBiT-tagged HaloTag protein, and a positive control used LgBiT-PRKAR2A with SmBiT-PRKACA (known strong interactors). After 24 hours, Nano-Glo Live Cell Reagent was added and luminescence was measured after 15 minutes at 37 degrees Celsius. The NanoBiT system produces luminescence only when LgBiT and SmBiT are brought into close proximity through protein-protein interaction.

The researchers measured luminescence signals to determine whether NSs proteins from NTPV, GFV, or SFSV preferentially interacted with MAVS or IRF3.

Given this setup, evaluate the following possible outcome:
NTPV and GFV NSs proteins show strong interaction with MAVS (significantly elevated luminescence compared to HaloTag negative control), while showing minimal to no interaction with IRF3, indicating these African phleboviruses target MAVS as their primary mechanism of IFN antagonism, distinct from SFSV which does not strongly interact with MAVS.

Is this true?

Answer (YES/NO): YES